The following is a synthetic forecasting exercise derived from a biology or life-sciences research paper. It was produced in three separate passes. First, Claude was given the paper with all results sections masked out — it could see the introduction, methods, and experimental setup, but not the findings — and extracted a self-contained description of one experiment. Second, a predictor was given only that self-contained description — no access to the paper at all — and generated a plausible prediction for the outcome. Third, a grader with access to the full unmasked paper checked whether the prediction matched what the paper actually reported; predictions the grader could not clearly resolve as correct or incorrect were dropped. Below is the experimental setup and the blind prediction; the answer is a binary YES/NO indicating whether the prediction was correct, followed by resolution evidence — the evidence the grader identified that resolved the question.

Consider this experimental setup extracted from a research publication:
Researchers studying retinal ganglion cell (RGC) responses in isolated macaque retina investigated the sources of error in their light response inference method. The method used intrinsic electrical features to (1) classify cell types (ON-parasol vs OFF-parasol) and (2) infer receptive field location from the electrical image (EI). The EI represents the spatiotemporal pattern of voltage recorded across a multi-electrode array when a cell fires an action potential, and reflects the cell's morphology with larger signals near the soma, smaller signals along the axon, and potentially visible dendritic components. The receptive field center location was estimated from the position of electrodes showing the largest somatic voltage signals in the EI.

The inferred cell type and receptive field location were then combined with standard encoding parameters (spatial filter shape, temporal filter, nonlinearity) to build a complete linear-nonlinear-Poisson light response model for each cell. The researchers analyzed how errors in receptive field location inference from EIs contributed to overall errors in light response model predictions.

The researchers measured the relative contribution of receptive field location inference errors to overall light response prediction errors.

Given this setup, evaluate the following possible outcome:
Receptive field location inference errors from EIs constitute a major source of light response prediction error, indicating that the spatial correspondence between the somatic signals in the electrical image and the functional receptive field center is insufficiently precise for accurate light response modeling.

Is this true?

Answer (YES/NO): YES